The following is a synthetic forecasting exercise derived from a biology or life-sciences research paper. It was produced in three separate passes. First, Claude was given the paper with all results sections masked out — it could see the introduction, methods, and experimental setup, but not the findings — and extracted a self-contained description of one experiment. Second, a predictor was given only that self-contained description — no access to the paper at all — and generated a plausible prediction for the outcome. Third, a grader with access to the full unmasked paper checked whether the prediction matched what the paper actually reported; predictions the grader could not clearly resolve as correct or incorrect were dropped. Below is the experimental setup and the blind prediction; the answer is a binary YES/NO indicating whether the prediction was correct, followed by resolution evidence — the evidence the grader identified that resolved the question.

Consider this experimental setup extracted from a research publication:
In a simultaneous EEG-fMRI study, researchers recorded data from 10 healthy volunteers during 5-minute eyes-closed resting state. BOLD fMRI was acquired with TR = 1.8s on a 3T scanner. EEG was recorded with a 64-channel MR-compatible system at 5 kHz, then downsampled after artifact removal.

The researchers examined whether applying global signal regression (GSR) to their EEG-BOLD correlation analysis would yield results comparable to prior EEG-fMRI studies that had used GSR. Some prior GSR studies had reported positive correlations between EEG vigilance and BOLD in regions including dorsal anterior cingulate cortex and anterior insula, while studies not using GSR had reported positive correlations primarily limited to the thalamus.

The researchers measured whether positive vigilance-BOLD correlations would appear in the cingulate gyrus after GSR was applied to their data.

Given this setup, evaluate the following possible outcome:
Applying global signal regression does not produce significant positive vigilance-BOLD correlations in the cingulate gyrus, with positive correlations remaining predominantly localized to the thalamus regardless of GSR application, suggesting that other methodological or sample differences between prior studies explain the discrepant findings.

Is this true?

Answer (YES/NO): NO